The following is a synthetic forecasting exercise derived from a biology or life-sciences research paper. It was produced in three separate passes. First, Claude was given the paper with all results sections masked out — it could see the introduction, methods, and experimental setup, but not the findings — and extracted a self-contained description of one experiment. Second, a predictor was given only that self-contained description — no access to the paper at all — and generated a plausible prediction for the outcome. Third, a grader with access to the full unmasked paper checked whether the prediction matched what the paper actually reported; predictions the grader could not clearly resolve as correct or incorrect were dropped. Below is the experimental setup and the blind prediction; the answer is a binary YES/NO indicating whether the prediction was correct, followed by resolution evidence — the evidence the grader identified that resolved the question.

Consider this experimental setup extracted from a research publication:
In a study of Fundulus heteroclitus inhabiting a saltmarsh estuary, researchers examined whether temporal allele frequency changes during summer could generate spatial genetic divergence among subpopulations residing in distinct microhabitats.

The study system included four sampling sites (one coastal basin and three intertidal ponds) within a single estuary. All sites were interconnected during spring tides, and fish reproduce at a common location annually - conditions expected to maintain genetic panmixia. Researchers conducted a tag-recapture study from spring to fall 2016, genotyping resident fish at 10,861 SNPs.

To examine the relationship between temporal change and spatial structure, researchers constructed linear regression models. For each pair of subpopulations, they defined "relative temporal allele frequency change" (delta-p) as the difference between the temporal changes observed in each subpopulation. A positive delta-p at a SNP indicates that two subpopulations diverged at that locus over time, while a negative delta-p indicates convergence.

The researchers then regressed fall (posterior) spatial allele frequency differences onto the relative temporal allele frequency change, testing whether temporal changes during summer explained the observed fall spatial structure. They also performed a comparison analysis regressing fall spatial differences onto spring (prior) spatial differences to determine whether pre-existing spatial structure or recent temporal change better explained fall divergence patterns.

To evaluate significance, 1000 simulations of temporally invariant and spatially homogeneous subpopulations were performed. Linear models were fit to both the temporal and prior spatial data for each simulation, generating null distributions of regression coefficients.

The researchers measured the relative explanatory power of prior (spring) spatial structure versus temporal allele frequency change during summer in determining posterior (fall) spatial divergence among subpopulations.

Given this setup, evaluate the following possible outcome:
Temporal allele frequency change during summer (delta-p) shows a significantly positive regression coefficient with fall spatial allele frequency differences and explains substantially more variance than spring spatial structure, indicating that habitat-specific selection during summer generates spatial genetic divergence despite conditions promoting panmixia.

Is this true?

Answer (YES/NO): YES